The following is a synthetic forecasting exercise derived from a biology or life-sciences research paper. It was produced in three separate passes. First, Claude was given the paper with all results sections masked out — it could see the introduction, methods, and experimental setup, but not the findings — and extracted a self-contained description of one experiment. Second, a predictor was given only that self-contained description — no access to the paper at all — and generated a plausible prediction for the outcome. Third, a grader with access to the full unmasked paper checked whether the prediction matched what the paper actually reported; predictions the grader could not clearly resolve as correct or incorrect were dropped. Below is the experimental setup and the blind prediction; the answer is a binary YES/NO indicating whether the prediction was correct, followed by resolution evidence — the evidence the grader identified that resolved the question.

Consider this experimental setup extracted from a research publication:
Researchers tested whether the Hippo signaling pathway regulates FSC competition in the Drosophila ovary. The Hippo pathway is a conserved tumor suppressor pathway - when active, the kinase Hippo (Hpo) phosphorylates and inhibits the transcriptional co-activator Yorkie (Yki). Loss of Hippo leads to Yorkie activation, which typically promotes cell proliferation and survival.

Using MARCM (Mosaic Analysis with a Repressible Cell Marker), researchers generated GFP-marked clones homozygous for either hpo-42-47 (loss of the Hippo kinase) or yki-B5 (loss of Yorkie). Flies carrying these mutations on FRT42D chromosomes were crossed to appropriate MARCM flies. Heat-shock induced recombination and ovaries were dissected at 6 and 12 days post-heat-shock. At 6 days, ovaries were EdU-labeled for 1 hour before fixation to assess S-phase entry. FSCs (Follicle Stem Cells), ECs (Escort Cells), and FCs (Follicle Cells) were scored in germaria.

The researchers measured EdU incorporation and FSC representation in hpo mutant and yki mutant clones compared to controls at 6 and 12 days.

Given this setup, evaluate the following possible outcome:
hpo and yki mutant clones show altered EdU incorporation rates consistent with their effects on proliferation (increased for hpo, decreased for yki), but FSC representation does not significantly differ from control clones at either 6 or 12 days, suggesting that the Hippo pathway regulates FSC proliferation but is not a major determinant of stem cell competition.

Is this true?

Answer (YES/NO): NO